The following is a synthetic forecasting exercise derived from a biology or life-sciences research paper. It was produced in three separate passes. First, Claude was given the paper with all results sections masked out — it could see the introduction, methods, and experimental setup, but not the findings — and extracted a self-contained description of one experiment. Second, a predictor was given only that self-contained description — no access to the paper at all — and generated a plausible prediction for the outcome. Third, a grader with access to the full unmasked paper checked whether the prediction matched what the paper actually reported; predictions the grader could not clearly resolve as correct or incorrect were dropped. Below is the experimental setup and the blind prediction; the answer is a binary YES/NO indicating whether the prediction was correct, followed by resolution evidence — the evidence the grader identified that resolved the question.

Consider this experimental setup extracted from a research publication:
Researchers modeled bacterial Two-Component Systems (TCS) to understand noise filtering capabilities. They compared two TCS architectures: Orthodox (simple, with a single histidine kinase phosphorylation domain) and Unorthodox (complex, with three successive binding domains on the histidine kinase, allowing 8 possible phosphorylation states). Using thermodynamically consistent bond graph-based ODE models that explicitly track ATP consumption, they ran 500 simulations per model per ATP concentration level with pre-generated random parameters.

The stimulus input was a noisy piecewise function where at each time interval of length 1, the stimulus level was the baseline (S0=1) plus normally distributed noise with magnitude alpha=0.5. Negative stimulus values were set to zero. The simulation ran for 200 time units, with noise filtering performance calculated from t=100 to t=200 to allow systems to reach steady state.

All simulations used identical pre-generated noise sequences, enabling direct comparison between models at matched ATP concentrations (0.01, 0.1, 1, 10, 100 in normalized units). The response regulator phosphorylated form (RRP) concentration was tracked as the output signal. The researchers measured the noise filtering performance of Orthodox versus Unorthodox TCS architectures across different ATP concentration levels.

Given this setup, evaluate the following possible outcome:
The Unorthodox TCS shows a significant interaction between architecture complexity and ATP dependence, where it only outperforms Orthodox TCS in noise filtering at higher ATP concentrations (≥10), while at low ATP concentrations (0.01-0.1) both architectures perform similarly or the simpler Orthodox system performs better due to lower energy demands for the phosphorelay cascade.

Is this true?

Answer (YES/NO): NO